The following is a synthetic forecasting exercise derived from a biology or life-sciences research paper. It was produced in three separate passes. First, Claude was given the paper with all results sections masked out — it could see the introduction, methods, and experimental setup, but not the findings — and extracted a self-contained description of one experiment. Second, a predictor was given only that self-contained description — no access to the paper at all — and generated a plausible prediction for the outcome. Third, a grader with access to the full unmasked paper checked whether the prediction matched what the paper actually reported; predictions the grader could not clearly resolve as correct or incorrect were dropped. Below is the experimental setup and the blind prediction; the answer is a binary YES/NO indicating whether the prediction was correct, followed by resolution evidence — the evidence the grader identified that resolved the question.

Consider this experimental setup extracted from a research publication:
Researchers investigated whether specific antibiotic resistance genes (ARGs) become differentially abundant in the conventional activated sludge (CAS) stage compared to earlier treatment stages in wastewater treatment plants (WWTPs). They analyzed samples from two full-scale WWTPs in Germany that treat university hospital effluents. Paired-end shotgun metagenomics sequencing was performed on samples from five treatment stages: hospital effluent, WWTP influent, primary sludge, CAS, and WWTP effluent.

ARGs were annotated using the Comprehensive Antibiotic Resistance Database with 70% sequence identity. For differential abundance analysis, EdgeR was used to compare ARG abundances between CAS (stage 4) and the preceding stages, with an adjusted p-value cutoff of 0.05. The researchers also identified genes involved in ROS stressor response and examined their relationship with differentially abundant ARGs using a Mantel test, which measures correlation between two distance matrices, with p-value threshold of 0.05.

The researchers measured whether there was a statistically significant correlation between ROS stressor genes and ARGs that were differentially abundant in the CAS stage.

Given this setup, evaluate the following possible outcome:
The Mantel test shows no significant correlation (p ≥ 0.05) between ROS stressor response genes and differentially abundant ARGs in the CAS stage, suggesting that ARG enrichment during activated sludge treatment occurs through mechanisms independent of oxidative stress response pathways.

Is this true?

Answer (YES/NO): NO